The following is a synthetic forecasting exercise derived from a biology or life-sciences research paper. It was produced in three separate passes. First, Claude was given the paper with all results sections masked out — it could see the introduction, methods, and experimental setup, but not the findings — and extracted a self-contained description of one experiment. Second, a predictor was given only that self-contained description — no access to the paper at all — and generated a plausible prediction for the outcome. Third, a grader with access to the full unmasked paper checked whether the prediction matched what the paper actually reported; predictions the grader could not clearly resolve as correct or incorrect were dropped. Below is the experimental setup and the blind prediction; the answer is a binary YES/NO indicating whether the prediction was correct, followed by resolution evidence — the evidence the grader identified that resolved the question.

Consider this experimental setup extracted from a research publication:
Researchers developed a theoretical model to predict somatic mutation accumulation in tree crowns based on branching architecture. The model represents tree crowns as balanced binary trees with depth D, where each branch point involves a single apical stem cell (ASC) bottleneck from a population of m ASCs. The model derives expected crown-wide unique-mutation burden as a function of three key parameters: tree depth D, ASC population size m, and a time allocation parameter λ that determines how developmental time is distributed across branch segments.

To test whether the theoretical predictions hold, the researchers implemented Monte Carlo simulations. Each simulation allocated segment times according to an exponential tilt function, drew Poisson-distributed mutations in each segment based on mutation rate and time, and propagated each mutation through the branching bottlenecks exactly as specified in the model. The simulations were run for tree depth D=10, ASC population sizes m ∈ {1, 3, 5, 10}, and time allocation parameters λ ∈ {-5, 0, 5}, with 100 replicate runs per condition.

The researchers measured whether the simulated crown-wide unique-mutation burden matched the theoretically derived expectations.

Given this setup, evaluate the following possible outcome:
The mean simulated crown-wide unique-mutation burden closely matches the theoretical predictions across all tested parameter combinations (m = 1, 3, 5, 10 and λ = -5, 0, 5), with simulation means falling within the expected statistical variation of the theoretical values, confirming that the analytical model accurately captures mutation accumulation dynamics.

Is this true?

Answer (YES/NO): YES